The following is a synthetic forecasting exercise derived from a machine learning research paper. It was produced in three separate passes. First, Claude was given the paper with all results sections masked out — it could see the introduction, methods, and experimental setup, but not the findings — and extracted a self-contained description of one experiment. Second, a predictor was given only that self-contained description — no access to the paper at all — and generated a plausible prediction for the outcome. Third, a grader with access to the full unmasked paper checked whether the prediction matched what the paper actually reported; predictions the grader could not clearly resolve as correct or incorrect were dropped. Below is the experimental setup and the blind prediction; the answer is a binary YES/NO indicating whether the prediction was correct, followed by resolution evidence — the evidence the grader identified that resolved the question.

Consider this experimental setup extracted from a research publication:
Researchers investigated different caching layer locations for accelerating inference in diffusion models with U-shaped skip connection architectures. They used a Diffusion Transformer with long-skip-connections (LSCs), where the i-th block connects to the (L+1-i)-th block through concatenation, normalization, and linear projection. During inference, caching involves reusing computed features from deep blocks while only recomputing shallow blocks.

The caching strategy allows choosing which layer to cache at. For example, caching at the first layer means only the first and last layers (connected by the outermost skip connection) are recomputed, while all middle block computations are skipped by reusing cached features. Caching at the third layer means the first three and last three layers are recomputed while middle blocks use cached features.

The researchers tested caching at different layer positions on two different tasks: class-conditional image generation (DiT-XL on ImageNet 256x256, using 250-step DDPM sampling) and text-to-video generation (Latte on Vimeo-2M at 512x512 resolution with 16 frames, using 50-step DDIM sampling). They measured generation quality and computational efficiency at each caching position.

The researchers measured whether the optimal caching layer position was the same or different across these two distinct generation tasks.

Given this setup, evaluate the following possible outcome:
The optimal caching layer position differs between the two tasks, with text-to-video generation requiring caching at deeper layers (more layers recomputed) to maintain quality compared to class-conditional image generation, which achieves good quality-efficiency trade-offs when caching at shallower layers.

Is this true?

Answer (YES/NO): NO